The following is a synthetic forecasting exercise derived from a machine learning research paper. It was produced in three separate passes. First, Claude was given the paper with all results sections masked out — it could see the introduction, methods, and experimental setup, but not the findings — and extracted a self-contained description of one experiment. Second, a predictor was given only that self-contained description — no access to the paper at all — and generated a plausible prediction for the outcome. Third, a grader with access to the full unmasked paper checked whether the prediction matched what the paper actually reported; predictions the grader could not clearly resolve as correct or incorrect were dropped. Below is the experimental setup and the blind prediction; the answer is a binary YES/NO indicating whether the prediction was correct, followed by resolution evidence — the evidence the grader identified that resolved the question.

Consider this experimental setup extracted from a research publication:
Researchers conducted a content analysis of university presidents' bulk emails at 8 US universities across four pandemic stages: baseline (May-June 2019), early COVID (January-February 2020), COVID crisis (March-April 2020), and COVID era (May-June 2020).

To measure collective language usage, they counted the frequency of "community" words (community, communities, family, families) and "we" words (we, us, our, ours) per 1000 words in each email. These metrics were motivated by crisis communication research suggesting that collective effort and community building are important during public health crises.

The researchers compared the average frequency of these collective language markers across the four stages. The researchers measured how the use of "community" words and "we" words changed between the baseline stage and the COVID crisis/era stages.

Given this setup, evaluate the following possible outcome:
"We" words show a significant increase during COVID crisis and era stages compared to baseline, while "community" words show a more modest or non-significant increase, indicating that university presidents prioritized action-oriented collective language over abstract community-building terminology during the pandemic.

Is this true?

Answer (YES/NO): NO